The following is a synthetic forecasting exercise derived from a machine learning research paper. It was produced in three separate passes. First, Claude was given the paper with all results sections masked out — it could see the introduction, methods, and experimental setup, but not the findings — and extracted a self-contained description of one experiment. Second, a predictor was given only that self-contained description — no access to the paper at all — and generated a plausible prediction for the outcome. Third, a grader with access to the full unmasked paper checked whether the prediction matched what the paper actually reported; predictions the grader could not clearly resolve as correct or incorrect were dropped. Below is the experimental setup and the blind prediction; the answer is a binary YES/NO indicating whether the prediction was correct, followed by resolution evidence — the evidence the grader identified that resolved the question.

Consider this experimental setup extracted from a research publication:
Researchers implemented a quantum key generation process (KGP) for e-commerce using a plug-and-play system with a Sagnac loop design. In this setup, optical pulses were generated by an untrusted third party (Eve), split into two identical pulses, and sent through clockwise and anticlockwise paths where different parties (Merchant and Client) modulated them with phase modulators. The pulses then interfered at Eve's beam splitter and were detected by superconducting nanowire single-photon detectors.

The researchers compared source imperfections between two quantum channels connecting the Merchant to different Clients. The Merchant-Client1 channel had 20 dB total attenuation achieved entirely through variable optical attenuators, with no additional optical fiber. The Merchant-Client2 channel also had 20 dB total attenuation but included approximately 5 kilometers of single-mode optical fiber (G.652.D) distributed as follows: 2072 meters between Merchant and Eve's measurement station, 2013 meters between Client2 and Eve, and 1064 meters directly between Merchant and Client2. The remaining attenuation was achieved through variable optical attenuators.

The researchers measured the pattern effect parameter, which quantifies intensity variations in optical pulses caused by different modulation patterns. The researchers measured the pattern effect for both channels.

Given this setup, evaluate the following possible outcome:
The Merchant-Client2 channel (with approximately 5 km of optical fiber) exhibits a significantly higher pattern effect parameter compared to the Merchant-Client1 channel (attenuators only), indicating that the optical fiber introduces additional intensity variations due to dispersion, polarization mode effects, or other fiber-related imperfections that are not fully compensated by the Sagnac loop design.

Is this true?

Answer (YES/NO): YES